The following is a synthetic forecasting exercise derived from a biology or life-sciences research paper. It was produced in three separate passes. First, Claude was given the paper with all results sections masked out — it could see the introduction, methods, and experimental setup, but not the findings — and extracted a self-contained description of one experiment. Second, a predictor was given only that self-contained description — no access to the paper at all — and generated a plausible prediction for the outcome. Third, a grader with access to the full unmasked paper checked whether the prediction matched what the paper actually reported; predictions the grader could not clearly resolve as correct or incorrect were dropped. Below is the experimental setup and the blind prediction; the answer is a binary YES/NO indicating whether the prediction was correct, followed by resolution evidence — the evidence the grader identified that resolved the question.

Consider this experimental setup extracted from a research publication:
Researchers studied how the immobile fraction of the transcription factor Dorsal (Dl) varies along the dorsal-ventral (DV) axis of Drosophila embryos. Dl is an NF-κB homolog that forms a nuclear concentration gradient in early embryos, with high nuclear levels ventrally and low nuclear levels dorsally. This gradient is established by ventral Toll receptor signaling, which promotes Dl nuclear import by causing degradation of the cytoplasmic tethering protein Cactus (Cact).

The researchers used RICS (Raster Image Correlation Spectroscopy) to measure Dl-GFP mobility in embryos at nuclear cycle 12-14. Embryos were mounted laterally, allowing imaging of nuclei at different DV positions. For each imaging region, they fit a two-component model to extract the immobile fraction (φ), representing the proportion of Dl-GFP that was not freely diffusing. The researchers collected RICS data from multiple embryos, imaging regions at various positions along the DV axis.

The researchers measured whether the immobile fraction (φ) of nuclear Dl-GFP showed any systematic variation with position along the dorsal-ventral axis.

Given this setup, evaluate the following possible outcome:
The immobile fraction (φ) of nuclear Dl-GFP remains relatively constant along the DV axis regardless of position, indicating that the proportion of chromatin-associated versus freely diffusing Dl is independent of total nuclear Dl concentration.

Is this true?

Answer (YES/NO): NO